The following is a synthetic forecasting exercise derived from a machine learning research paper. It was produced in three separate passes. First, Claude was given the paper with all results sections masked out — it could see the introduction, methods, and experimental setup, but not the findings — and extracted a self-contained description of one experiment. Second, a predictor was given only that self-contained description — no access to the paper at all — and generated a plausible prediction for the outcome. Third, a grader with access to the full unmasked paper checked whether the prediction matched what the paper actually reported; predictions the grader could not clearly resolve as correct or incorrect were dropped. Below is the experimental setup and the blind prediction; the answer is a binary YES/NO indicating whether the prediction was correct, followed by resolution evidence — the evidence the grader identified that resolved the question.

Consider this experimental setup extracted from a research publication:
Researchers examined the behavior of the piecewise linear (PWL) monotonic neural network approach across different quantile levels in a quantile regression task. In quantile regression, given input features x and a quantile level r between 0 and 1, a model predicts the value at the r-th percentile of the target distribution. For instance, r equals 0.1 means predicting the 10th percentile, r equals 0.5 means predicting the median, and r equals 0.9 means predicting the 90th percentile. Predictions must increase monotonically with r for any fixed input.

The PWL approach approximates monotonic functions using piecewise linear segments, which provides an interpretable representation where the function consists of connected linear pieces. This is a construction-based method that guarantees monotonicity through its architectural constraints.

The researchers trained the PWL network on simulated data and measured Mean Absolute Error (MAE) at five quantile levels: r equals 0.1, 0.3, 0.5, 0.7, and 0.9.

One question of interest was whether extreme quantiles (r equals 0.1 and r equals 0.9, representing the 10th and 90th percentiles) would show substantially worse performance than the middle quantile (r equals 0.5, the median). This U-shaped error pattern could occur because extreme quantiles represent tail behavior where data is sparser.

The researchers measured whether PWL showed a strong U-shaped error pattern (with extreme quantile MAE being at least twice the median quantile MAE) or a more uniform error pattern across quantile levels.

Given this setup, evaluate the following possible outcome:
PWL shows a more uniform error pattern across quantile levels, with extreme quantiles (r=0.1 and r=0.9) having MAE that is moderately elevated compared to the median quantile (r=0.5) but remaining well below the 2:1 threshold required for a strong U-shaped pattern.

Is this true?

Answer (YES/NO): YES